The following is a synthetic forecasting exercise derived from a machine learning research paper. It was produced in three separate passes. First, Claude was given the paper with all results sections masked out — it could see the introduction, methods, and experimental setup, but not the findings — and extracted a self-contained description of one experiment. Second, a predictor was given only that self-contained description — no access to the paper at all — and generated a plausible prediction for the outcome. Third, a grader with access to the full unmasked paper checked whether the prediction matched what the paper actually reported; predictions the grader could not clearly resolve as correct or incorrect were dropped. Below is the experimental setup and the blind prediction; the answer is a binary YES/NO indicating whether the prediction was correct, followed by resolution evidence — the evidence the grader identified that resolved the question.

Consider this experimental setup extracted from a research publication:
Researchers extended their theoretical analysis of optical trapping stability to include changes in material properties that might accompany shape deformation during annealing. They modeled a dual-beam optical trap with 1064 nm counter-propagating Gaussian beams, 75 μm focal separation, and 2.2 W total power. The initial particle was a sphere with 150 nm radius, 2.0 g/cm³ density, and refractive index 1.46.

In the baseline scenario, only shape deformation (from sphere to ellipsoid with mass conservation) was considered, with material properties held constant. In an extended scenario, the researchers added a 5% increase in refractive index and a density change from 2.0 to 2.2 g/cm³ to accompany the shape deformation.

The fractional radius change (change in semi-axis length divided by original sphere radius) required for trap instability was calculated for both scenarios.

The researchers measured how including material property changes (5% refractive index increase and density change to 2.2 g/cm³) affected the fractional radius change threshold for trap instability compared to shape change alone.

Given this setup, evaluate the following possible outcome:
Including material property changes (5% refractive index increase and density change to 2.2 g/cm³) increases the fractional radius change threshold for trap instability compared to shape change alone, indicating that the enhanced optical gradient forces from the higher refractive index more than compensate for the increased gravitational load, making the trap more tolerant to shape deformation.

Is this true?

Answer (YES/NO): NO